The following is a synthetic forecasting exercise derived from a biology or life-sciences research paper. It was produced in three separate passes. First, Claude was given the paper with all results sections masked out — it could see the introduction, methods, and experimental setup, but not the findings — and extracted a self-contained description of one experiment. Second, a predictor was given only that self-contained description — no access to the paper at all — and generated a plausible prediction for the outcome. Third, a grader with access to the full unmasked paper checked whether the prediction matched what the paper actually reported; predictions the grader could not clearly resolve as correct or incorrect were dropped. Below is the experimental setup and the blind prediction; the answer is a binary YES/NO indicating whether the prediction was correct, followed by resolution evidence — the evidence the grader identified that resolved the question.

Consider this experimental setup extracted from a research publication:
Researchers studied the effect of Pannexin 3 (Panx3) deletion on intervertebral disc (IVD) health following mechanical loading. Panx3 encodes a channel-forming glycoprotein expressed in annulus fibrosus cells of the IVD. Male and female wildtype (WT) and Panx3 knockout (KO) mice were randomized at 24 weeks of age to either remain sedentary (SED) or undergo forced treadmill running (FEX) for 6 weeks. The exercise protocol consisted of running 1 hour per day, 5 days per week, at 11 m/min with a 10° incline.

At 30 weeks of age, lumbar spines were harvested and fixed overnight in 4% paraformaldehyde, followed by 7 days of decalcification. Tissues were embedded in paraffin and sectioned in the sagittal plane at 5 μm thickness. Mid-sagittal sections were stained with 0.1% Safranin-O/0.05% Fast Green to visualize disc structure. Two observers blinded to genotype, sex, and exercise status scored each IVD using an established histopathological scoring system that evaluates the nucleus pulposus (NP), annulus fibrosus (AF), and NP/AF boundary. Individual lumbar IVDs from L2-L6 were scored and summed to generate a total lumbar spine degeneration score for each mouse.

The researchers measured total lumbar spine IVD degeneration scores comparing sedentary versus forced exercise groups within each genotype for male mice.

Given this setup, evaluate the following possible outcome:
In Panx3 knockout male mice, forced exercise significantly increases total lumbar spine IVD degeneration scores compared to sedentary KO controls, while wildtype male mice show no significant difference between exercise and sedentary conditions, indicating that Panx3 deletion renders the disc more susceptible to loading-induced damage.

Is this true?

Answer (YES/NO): NO